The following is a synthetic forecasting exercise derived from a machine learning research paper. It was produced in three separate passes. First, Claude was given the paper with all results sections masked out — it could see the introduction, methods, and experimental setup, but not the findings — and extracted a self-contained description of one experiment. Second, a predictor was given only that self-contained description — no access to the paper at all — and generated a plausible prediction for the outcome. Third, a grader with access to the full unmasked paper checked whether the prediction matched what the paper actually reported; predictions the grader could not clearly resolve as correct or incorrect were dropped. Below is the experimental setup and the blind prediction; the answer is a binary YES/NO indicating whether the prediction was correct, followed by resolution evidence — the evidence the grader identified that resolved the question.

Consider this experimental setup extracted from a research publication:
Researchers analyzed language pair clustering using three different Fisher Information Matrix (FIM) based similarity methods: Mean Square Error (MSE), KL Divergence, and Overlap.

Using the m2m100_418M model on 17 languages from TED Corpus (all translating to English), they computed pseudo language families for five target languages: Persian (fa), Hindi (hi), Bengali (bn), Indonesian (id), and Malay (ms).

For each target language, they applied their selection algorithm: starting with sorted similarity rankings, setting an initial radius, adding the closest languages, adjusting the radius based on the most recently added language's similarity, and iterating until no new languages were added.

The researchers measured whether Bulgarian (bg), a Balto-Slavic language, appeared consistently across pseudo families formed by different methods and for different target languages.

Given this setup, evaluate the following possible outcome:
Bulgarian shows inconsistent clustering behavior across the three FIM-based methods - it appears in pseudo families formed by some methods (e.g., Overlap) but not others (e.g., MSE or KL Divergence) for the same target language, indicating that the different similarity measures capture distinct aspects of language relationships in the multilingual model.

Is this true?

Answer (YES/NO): NO